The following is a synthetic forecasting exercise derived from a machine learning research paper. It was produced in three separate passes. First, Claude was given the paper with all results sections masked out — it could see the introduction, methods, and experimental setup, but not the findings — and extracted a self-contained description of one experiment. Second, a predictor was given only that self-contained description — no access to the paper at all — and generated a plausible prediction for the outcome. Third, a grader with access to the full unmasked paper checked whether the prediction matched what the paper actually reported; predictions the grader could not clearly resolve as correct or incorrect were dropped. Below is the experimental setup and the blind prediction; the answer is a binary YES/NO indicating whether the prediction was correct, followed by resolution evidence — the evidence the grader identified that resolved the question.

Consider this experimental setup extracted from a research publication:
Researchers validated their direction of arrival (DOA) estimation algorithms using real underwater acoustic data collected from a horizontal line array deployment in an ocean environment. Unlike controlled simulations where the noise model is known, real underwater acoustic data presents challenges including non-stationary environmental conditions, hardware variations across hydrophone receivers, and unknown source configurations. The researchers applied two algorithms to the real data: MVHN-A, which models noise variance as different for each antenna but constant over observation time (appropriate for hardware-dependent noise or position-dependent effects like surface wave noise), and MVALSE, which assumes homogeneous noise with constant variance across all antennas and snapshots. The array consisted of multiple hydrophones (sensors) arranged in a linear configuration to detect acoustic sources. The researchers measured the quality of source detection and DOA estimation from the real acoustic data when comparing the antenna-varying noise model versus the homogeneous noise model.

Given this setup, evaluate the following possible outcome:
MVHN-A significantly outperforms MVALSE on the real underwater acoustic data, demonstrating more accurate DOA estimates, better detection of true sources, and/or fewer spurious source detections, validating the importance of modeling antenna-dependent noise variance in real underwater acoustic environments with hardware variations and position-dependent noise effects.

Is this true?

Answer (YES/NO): NO